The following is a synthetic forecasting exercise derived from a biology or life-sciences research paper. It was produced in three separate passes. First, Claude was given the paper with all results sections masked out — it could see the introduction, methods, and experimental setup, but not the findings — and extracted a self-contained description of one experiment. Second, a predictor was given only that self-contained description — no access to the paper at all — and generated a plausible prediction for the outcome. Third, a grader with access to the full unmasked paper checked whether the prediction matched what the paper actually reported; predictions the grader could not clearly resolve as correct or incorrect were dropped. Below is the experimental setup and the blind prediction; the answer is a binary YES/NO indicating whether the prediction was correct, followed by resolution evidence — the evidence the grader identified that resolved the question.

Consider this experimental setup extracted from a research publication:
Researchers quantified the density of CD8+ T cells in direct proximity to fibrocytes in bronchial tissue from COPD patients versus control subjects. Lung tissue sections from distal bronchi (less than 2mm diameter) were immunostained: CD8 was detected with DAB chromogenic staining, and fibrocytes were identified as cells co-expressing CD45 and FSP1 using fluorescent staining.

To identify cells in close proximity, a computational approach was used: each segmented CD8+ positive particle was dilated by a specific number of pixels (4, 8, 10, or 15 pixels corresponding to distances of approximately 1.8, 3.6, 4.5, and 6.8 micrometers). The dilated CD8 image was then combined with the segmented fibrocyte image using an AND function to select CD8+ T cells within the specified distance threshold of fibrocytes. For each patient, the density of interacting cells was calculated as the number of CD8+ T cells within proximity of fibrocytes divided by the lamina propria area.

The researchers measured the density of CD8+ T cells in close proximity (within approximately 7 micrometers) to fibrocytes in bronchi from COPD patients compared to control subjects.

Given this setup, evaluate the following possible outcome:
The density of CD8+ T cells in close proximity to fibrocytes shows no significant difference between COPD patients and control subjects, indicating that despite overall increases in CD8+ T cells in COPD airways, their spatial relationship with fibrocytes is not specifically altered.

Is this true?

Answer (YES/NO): NO